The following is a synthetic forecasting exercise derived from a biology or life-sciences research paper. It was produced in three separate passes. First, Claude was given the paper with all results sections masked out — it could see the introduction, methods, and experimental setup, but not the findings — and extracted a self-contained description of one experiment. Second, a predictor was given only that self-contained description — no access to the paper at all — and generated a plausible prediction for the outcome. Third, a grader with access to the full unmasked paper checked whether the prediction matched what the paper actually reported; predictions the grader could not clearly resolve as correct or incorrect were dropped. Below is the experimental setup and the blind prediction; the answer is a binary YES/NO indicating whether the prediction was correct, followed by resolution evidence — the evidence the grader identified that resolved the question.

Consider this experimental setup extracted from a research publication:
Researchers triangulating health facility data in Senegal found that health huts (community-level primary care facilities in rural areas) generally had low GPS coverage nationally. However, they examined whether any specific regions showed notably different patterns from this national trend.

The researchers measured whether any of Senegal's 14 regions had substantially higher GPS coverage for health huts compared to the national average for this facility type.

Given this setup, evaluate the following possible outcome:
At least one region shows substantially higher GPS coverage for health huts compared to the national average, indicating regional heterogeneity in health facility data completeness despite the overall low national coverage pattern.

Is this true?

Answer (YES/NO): YES